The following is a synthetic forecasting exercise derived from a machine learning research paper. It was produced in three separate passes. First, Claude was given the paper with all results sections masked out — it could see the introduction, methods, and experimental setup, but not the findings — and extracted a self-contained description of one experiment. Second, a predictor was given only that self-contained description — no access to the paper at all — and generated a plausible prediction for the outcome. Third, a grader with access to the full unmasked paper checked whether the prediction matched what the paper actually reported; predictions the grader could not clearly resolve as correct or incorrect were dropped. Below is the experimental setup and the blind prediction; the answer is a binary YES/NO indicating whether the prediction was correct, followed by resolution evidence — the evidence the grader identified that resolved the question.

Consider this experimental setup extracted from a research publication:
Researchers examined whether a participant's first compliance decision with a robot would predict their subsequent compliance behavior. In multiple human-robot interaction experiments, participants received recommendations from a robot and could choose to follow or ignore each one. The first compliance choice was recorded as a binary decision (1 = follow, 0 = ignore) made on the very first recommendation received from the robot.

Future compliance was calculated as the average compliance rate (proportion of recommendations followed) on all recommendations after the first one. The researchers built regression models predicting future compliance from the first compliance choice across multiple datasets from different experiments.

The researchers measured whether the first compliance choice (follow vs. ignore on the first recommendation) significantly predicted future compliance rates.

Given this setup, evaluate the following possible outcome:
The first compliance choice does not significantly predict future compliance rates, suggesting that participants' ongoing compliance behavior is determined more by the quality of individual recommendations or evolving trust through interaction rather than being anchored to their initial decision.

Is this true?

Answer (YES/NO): NO